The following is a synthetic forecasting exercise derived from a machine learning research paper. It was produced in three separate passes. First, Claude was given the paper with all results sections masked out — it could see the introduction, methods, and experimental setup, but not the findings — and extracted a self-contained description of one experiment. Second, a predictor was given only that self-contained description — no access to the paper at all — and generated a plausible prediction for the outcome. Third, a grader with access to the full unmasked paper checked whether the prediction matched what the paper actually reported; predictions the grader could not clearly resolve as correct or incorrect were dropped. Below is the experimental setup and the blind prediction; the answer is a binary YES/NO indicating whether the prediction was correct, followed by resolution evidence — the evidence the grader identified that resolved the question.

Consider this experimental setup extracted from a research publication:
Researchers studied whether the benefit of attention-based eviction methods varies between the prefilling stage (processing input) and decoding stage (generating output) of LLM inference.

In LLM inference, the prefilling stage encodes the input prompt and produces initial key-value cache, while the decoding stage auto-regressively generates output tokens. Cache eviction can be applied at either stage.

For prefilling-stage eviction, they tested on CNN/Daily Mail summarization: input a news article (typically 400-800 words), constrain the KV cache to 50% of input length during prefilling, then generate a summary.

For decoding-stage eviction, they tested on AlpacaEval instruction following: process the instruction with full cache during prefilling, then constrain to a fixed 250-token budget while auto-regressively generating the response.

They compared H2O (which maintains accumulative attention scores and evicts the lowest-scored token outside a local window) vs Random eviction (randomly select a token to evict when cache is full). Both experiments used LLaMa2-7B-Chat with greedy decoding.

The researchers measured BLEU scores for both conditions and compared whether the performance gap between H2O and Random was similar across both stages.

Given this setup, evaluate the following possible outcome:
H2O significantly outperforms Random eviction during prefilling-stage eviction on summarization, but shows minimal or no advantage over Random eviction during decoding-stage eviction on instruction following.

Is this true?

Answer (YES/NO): NO